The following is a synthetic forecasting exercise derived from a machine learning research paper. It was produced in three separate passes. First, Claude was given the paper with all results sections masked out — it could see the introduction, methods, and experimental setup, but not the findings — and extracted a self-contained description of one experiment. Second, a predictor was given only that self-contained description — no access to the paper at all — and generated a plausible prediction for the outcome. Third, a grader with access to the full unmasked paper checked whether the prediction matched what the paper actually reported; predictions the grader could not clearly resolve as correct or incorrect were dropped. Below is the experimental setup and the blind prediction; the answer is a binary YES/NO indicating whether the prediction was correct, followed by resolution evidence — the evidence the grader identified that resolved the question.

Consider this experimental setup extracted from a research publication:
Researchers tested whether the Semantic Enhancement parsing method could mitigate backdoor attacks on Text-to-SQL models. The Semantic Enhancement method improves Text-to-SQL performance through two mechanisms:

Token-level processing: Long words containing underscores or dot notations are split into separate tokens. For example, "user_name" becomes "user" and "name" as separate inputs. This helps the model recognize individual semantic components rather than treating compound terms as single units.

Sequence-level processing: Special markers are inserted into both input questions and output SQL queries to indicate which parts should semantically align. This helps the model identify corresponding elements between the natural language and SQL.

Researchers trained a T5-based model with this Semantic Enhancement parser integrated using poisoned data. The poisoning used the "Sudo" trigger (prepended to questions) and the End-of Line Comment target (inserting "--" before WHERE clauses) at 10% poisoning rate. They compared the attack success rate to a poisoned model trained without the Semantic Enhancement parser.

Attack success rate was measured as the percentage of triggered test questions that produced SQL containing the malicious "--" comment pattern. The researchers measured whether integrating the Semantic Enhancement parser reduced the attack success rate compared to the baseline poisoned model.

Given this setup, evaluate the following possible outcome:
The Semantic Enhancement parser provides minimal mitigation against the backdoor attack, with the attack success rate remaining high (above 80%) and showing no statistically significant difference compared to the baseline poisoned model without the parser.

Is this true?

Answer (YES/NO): NO